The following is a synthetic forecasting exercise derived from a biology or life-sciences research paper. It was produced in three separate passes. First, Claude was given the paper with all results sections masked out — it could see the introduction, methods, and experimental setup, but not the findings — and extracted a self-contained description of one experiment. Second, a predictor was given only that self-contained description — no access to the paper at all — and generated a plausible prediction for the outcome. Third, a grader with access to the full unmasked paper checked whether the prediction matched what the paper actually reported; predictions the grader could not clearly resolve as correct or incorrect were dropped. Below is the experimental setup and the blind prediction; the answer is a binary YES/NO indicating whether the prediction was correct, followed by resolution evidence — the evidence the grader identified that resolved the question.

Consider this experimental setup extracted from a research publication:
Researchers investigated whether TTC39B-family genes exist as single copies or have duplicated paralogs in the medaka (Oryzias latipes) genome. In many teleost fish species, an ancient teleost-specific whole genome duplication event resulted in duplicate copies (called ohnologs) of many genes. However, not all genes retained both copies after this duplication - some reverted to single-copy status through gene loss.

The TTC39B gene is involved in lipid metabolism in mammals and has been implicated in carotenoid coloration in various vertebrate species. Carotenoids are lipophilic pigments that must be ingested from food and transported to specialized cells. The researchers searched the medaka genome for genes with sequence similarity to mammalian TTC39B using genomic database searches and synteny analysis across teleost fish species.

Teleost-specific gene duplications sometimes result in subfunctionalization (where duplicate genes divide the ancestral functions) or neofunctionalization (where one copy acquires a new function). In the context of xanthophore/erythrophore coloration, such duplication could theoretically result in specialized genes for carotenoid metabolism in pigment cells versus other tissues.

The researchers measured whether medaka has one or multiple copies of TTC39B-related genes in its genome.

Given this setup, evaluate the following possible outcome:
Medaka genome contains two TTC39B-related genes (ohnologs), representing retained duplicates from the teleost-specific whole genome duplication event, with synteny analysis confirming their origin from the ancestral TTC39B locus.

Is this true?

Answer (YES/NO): NO